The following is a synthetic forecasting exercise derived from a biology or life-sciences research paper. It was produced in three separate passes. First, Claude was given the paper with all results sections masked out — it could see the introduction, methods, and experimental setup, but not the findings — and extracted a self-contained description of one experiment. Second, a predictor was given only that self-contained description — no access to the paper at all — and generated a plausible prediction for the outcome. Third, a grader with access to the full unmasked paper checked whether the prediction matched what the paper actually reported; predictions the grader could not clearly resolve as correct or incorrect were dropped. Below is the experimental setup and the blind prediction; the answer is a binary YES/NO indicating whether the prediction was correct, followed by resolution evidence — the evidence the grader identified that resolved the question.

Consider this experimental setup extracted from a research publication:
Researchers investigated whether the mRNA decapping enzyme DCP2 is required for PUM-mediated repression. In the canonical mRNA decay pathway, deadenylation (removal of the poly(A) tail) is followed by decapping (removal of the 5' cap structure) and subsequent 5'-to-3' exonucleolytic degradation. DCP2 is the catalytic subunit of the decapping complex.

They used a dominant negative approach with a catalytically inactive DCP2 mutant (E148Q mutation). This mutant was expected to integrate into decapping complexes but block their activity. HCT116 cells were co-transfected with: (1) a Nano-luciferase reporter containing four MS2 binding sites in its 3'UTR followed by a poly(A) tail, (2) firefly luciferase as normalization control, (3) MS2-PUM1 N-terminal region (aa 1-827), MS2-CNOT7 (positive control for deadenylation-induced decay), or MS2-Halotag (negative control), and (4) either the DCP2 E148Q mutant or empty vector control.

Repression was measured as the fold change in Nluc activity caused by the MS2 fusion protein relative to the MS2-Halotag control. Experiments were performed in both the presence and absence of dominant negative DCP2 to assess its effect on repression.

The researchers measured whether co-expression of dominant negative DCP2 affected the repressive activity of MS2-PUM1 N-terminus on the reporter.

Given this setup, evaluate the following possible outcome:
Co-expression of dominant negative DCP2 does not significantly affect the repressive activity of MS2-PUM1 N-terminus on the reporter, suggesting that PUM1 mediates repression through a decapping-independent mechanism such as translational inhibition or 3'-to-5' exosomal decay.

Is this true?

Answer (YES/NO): NO